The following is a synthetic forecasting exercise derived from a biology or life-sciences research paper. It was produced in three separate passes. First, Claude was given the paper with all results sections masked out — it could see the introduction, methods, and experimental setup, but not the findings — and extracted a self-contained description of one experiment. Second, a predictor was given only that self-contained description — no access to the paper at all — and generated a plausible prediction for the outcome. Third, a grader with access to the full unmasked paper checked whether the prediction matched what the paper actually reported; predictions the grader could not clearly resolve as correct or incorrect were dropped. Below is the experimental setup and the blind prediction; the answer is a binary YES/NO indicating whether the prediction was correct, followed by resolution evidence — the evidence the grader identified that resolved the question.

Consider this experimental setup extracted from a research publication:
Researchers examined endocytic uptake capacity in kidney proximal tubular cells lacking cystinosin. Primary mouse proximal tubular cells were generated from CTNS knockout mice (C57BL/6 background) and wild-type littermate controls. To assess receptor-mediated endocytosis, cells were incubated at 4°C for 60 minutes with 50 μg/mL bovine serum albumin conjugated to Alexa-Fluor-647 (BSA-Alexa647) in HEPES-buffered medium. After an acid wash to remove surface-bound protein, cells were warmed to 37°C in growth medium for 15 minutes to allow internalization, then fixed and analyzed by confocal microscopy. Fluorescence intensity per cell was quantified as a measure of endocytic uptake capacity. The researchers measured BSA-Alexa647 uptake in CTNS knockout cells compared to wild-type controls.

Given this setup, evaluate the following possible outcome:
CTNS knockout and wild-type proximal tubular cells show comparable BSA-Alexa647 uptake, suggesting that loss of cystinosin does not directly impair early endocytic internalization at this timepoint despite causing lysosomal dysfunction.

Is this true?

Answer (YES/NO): NO